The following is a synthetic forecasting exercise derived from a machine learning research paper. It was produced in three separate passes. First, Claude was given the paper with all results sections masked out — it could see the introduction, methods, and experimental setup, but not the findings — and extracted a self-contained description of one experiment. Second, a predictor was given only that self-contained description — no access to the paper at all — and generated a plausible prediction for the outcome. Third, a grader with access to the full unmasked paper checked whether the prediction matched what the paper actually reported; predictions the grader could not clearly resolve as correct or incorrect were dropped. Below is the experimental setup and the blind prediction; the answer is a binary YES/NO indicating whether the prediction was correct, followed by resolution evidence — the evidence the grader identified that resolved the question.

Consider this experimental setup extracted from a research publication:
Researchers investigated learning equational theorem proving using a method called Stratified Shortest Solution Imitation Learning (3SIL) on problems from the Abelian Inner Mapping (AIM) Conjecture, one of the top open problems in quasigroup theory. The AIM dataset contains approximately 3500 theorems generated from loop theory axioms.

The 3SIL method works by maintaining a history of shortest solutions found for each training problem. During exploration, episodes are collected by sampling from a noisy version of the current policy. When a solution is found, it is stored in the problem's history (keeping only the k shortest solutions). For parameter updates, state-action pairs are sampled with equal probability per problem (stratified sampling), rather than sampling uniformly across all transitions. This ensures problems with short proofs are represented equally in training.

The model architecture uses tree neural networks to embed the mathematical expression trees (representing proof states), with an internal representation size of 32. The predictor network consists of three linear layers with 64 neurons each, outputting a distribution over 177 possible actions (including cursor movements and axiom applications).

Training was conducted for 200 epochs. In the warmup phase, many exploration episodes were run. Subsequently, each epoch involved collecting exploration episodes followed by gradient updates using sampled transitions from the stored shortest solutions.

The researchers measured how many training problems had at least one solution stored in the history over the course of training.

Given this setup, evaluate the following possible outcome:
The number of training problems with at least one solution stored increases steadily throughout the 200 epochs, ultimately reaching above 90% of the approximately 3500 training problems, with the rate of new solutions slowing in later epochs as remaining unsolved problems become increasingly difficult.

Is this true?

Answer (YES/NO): NO